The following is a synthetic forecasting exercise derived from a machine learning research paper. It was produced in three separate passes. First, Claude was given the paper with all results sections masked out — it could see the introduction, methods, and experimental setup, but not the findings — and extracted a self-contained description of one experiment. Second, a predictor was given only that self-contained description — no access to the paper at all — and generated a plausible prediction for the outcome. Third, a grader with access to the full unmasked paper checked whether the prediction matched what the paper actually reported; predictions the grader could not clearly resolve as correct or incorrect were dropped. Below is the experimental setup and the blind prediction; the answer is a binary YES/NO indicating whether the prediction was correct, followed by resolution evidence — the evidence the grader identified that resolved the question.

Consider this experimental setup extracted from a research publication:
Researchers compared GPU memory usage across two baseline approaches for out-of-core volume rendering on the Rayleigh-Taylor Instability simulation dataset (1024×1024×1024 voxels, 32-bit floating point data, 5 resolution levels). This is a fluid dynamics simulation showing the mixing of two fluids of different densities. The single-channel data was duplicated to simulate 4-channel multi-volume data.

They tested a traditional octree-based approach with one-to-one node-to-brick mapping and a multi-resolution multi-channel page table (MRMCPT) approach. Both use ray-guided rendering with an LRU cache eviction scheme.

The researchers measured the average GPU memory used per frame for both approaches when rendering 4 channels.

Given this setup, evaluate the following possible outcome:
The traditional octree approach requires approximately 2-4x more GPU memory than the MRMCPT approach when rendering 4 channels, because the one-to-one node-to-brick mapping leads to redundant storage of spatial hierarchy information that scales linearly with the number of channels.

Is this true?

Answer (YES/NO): NO